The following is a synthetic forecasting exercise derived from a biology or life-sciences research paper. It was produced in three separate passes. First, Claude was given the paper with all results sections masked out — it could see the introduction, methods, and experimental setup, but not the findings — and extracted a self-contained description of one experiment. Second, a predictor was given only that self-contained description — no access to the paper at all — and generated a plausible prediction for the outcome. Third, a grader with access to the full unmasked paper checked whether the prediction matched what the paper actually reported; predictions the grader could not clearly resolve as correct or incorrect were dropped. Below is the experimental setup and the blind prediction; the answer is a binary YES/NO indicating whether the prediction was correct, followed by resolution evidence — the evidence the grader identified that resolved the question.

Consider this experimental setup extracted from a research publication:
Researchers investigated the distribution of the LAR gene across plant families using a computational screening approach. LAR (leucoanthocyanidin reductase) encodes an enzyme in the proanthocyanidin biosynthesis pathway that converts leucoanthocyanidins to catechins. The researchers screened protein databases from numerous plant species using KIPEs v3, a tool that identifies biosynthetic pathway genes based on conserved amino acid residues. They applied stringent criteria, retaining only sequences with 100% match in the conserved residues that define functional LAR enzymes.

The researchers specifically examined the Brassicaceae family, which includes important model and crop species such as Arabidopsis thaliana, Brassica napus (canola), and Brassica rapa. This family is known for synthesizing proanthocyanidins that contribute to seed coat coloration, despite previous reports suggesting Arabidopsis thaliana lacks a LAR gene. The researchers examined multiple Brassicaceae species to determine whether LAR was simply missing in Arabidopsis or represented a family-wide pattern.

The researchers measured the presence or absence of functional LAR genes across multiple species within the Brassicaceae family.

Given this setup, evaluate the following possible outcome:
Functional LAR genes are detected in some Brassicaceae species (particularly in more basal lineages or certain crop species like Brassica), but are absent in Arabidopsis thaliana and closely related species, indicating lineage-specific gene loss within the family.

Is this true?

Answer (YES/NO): NO